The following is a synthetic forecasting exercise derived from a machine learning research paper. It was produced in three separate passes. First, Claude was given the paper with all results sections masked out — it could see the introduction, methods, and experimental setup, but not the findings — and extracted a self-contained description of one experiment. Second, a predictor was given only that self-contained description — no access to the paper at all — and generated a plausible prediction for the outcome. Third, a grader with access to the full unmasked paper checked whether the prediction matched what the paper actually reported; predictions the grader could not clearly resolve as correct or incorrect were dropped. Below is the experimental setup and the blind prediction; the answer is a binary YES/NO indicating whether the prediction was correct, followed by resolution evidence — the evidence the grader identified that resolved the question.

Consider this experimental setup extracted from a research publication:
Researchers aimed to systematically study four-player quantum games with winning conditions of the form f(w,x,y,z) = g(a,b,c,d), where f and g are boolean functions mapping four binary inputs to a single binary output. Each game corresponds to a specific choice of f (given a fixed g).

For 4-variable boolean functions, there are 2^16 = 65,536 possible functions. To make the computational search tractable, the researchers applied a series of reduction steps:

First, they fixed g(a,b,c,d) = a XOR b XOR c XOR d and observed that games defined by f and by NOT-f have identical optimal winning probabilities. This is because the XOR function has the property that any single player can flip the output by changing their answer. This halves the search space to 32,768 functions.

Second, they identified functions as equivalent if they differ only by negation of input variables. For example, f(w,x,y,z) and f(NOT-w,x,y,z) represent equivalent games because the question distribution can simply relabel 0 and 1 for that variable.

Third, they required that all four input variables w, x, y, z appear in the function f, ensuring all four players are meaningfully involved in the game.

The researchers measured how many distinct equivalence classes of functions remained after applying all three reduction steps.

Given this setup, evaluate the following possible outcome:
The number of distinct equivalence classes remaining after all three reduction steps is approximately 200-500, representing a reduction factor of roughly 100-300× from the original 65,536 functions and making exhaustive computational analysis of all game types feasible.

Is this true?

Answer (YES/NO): NO